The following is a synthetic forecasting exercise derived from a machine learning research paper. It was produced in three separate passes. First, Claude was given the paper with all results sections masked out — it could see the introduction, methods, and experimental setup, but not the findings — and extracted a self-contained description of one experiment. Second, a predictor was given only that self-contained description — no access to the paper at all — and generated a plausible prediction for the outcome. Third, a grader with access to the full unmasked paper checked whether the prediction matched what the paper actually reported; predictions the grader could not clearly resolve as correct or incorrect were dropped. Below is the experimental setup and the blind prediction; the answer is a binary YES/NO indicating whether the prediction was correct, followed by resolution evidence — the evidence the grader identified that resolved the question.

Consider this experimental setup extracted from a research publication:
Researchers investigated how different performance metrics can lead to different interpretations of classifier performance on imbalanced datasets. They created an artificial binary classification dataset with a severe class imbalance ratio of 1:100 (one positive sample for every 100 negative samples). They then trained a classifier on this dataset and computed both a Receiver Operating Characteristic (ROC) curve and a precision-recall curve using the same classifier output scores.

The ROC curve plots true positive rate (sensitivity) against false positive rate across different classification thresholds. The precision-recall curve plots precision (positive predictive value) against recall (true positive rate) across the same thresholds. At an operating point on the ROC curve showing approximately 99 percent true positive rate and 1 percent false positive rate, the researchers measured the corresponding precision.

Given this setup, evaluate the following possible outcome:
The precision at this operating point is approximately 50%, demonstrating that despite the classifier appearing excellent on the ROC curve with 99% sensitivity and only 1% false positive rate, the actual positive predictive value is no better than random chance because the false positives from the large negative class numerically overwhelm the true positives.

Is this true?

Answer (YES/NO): YES